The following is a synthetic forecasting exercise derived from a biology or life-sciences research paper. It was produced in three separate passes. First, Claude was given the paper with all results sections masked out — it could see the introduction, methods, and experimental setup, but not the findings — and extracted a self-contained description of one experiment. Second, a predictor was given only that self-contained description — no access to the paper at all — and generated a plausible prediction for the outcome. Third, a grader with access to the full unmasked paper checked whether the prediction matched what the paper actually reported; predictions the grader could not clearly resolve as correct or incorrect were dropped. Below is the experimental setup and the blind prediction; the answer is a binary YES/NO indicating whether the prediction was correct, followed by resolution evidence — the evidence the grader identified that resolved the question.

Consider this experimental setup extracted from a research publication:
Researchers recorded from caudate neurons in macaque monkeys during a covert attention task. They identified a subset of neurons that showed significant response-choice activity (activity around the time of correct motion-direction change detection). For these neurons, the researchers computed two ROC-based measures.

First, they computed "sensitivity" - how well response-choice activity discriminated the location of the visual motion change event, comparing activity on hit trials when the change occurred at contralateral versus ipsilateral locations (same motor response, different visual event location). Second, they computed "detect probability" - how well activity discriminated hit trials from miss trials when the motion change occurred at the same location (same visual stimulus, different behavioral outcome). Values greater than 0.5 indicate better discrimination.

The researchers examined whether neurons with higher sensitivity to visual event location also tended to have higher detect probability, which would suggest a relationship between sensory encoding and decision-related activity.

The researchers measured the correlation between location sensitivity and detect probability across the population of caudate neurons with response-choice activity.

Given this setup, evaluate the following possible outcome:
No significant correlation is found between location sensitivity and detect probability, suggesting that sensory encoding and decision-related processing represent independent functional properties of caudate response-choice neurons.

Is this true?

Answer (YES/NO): NO